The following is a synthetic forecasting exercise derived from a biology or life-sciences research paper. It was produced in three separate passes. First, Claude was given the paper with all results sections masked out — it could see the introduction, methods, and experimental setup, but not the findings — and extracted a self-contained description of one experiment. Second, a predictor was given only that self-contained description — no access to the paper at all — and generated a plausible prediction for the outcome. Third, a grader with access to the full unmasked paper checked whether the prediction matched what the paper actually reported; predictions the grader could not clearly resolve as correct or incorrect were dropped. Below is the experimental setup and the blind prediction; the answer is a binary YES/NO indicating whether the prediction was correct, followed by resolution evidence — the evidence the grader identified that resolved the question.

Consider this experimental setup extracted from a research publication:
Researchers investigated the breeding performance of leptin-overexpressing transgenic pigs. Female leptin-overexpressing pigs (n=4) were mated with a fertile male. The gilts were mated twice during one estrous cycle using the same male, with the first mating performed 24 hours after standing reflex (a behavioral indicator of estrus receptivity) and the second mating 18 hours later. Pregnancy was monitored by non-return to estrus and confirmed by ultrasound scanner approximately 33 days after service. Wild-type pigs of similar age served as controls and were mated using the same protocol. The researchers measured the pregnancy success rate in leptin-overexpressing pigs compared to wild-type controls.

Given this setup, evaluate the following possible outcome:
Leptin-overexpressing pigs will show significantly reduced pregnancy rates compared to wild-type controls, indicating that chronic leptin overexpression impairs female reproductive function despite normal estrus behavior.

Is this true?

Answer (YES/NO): NO